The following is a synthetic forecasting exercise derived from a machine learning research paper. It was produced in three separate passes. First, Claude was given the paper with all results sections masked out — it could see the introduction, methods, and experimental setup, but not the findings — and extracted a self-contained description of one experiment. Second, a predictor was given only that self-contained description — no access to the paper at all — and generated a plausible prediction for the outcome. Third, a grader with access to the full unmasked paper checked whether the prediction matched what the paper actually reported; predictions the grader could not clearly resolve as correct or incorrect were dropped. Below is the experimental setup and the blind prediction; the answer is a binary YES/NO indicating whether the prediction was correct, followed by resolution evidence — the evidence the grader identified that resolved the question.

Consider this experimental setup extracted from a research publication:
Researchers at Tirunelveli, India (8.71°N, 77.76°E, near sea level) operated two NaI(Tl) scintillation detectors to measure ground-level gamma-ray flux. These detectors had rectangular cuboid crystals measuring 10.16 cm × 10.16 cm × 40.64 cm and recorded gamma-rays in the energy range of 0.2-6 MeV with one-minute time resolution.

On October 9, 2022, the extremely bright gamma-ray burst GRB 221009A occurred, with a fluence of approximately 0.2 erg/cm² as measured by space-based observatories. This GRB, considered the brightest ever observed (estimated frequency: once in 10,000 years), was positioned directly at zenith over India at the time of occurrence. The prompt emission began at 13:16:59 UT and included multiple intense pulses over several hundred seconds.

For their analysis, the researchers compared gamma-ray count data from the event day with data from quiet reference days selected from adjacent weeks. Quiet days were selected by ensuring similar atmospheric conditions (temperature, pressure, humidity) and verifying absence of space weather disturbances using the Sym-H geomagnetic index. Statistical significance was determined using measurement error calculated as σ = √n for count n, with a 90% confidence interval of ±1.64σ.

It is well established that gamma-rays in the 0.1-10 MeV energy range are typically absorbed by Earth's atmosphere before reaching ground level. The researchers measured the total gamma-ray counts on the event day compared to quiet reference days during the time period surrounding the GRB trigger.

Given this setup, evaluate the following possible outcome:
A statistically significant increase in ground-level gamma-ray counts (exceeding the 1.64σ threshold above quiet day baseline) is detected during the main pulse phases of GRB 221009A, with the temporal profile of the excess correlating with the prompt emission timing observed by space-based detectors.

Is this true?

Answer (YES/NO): NO